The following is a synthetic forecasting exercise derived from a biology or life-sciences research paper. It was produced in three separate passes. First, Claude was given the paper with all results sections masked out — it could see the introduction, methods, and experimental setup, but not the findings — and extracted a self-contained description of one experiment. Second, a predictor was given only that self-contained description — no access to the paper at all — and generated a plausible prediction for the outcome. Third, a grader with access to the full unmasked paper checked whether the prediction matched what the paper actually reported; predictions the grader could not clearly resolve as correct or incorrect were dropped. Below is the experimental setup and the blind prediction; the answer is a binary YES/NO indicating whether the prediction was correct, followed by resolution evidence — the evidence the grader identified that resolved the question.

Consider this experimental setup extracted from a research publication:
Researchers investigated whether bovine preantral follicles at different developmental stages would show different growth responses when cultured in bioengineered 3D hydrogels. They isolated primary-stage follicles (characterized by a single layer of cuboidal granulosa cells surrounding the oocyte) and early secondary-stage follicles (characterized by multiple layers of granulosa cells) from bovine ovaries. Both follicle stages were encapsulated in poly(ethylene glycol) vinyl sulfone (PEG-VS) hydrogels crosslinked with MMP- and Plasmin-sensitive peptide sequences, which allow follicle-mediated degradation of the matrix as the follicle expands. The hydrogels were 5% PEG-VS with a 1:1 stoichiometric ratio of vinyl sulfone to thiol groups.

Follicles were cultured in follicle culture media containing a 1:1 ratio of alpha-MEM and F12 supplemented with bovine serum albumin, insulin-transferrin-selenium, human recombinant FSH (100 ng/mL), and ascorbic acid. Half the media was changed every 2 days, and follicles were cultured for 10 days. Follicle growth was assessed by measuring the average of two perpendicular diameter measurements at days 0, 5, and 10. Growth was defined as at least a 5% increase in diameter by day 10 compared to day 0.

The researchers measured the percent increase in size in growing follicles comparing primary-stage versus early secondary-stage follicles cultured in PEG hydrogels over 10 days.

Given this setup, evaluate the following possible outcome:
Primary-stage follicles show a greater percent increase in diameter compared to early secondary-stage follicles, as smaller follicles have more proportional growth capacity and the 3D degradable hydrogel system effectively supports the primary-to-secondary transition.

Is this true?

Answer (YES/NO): YES